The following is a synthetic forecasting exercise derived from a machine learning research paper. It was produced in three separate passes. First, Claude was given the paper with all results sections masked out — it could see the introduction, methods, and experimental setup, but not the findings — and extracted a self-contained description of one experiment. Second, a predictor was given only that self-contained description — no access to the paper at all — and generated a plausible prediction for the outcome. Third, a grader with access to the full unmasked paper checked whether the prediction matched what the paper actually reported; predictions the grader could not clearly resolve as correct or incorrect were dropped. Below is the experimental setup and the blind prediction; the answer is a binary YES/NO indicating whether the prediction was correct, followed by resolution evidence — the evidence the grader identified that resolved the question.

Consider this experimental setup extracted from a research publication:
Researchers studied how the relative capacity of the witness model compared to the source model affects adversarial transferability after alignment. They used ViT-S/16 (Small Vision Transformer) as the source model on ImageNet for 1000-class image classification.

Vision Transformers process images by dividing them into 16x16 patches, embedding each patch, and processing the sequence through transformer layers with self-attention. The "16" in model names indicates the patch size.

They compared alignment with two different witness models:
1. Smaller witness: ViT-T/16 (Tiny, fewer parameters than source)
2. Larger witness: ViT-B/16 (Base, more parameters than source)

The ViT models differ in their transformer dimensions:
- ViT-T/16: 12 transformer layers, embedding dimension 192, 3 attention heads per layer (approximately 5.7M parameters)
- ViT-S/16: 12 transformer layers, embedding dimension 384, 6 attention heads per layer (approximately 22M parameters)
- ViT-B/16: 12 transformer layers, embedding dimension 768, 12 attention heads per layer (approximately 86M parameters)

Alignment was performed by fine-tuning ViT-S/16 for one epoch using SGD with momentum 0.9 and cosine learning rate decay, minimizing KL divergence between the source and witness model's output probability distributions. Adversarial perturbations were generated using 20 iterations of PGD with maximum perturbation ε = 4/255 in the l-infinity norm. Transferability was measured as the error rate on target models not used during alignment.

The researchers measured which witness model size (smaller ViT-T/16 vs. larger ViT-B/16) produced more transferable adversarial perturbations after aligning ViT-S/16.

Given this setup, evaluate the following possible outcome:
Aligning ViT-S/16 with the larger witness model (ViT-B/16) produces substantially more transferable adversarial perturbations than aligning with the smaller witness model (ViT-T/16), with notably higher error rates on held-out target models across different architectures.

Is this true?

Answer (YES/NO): NO